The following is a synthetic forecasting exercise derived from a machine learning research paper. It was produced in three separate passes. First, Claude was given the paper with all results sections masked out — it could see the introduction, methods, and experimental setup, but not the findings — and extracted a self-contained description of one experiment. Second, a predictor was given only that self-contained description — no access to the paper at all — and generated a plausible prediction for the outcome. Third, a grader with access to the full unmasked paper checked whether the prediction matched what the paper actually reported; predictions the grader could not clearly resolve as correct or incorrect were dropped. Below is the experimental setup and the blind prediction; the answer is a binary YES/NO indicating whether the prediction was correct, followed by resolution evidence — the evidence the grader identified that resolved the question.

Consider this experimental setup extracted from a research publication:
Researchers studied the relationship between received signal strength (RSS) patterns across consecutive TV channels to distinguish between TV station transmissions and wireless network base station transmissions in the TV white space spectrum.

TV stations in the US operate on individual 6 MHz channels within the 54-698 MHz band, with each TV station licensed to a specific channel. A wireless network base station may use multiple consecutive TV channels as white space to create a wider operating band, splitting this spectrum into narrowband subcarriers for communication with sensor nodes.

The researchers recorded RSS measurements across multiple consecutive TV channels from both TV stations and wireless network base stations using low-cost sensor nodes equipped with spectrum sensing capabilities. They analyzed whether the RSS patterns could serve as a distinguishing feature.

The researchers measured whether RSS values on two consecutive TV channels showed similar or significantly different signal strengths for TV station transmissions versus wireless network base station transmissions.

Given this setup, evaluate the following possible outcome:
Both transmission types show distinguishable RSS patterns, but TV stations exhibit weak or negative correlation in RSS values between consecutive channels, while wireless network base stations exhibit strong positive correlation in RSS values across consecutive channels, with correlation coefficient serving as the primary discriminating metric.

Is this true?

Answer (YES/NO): NO